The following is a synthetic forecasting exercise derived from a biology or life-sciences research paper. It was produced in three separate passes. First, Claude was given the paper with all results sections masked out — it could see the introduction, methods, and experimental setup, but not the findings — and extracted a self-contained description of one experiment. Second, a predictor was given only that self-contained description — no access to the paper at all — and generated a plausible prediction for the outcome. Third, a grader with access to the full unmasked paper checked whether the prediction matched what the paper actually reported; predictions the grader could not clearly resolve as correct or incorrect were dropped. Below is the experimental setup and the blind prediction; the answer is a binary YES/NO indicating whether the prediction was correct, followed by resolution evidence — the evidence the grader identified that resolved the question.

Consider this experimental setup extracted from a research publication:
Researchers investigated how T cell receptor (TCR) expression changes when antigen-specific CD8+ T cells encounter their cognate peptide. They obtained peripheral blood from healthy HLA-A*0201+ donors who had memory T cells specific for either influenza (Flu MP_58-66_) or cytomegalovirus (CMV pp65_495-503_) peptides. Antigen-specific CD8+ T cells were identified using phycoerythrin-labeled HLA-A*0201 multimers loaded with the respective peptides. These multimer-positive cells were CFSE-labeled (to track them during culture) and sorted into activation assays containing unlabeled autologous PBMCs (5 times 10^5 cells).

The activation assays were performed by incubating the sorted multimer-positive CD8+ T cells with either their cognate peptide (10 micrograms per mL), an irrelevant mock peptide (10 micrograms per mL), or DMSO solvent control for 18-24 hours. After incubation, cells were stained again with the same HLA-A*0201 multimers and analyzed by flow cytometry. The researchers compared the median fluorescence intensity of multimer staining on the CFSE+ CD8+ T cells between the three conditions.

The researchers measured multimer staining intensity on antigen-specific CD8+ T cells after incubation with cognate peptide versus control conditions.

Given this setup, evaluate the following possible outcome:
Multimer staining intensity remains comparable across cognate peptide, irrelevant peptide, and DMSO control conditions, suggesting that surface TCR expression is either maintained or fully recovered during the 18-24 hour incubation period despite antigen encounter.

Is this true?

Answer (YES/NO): NO